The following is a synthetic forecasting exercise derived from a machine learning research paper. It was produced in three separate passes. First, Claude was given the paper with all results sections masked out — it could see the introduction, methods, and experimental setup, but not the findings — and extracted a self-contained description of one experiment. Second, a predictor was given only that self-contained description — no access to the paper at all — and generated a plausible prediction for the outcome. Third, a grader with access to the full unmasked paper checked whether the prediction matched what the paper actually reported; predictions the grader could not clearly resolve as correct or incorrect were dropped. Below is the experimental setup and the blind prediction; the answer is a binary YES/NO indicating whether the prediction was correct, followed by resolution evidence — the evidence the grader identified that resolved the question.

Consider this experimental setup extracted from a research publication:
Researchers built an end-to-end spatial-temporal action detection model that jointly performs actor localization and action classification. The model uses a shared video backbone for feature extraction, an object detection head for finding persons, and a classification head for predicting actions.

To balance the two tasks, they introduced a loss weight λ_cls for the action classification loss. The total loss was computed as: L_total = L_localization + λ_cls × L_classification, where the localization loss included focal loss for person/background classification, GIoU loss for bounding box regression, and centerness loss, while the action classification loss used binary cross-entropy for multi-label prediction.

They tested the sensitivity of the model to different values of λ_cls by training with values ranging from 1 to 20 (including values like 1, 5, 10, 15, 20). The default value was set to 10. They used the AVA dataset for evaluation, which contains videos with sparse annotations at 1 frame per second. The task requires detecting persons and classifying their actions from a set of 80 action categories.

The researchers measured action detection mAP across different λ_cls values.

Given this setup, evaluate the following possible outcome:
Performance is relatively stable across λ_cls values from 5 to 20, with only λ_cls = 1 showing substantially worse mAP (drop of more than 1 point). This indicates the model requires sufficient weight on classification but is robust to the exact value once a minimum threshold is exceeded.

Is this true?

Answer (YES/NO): NO